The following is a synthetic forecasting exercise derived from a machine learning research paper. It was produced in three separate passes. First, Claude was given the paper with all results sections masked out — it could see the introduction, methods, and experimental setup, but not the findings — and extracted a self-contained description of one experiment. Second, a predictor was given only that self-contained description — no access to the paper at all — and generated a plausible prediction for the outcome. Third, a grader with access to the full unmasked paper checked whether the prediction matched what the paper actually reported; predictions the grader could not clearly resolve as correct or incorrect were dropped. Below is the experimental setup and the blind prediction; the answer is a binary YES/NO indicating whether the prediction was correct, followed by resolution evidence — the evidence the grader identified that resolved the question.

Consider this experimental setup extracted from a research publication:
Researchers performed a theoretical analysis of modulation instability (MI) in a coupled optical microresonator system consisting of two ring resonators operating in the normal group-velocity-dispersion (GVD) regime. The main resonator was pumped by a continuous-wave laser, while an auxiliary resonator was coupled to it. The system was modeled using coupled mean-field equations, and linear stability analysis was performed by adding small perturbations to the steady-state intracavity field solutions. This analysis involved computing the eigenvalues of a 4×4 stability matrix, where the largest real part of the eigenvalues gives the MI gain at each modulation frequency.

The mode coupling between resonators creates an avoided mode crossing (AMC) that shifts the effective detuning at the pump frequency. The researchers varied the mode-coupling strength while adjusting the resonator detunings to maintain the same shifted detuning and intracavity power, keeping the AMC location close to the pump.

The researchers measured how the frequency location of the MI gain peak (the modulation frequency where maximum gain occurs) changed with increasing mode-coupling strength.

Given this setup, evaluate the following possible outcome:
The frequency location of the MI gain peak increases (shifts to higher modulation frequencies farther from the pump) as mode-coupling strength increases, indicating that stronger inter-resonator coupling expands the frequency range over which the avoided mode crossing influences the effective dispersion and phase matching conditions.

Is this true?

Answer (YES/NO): YES